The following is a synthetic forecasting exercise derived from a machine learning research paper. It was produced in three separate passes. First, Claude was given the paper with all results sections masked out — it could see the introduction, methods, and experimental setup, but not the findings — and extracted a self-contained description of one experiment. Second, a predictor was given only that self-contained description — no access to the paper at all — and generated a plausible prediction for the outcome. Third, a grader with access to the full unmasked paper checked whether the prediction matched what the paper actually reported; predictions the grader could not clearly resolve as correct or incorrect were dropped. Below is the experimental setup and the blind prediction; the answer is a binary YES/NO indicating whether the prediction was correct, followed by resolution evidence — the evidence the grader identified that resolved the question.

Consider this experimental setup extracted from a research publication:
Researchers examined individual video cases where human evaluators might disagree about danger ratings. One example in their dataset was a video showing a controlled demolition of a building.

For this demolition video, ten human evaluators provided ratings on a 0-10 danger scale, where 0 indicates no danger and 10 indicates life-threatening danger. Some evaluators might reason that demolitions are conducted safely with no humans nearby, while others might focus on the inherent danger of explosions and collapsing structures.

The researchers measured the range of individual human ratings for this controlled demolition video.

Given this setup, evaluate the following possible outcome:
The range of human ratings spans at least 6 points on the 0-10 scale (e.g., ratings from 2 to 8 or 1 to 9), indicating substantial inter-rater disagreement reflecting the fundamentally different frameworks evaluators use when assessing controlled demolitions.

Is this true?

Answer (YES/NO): YES